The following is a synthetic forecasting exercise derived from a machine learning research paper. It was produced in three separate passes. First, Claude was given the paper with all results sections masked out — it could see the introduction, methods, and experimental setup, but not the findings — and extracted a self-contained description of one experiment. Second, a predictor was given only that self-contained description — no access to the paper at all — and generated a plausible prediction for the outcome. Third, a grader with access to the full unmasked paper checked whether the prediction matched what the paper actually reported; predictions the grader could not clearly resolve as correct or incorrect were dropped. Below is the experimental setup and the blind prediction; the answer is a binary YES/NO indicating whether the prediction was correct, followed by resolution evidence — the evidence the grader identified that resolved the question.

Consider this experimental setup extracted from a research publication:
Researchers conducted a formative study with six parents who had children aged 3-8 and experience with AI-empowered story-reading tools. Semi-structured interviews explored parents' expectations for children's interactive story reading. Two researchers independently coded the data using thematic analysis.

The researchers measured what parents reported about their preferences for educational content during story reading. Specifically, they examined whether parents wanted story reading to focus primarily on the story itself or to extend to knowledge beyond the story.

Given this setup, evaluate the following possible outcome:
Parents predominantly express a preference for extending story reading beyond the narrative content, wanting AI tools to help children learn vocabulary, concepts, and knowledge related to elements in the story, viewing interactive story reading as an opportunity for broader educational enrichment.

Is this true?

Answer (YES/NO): NO